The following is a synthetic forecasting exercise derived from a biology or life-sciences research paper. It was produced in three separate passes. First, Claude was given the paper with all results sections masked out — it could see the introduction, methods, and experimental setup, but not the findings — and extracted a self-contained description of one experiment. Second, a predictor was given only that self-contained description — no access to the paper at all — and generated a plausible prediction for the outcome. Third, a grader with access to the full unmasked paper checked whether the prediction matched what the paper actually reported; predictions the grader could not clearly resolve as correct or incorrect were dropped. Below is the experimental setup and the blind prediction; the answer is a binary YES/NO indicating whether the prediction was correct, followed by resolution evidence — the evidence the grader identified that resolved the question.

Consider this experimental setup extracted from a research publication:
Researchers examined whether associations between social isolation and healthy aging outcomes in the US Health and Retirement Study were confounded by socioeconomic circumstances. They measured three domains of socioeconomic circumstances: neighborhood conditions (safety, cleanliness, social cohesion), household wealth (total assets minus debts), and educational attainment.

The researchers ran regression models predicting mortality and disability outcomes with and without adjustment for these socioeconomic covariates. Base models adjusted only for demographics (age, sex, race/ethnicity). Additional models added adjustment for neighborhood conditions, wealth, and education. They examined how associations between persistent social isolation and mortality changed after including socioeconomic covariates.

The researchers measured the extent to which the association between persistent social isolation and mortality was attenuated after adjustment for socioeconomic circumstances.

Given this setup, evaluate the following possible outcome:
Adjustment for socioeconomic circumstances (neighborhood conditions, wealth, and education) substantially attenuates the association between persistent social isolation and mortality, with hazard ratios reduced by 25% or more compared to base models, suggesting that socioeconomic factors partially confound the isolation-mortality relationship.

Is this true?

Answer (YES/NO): YES